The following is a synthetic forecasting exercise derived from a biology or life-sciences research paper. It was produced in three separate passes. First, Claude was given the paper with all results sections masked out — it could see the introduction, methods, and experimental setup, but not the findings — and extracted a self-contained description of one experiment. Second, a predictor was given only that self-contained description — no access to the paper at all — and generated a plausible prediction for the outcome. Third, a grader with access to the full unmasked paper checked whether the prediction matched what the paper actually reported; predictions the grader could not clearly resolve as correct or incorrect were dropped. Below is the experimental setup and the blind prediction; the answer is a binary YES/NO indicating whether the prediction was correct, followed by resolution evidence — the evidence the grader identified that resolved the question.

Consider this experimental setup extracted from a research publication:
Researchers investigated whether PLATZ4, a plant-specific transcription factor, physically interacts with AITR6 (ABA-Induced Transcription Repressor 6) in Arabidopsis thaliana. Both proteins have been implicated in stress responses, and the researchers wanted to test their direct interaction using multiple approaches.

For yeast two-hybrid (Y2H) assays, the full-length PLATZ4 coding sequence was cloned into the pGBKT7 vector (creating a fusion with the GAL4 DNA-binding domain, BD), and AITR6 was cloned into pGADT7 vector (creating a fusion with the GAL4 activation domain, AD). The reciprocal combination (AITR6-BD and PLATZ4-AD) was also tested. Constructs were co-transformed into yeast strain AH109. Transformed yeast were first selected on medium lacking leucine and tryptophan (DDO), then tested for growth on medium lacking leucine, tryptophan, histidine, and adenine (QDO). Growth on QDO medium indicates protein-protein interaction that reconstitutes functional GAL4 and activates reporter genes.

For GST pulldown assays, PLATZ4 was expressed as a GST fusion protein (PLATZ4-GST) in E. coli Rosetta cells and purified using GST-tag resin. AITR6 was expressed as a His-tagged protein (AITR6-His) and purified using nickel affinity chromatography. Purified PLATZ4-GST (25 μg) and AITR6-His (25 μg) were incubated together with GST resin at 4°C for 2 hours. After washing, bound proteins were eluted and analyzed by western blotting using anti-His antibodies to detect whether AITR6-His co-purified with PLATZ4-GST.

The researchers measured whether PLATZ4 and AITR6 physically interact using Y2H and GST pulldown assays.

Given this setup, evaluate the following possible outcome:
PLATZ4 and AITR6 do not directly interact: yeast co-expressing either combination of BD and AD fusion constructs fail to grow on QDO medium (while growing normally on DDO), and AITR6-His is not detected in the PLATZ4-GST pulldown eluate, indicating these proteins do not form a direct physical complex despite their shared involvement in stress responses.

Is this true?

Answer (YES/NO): NO